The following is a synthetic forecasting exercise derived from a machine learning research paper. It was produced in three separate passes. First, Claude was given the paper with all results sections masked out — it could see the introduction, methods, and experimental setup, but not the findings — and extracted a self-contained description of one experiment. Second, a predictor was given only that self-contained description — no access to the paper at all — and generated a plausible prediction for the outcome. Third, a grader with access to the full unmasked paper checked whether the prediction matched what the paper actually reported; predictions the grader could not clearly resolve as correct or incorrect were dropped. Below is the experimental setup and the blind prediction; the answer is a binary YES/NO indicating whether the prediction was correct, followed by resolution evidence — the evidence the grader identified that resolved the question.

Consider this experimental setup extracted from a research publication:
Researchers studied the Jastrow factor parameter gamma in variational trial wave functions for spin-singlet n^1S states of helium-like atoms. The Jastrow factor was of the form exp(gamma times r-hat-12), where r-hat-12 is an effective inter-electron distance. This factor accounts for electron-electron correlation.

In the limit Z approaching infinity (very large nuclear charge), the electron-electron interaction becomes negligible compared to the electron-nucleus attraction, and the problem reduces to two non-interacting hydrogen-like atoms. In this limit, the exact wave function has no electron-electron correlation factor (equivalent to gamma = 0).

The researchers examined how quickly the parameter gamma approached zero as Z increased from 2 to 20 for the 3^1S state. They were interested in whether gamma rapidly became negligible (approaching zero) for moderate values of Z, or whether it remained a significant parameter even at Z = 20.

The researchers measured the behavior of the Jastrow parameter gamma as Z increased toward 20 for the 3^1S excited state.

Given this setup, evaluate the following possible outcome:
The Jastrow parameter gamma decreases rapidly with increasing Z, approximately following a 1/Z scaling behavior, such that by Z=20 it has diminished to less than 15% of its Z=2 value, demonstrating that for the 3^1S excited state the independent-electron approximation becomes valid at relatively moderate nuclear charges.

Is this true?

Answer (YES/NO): NO